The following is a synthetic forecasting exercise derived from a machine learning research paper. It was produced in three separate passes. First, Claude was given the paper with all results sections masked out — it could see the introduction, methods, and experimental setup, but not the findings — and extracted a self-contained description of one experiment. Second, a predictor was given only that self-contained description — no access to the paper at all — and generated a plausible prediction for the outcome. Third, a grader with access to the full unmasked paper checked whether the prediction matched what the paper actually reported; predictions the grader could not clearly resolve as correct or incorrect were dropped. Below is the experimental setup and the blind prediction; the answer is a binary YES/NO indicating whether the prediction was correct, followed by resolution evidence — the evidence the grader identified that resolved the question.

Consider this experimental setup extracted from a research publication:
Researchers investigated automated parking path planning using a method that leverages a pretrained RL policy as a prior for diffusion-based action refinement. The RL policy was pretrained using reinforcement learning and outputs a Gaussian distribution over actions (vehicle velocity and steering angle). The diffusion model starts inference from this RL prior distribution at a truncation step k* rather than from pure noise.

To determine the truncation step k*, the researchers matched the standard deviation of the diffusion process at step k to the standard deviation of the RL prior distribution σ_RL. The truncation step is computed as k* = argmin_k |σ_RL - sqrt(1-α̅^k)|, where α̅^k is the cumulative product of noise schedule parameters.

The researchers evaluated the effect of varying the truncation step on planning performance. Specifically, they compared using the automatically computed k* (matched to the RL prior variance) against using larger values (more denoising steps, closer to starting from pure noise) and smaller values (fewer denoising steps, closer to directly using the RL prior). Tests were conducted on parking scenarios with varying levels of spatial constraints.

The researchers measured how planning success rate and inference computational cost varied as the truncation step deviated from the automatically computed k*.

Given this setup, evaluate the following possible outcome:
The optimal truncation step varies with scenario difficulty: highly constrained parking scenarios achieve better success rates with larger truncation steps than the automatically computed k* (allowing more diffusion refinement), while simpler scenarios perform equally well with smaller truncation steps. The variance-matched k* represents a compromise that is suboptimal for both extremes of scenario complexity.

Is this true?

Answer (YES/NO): NO